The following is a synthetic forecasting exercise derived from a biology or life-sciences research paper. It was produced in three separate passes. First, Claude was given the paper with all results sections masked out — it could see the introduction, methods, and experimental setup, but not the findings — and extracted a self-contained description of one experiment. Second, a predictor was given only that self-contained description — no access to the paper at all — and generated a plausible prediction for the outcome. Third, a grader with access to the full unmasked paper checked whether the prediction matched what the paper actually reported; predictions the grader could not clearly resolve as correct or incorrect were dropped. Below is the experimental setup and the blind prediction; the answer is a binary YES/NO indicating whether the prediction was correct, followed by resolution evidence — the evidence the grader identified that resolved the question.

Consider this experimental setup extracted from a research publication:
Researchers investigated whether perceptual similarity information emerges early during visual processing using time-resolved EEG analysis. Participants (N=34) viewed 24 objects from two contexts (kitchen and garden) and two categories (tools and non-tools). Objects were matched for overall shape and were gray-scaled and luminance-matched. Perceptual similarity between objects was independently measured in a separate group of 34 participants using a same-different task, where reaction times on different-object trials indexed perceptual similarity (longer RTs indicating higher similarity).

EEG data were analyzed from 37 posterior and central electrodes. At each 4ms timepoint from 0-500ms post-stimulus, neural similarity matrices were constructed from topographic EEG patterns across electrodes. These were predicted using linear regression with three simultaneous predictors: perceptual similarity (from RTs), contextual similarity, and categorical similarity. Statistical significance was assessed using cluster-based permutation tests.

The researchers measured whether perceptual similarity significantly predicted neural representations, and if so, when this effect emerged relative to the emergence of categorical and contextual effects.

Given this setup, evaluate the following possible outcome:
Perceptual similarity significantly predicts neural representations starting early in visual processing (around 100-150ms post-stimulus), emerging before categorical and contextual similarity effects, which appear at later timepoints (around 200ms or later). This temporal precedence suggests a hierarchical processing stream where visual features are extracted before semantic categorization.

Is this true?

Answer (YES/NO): NO